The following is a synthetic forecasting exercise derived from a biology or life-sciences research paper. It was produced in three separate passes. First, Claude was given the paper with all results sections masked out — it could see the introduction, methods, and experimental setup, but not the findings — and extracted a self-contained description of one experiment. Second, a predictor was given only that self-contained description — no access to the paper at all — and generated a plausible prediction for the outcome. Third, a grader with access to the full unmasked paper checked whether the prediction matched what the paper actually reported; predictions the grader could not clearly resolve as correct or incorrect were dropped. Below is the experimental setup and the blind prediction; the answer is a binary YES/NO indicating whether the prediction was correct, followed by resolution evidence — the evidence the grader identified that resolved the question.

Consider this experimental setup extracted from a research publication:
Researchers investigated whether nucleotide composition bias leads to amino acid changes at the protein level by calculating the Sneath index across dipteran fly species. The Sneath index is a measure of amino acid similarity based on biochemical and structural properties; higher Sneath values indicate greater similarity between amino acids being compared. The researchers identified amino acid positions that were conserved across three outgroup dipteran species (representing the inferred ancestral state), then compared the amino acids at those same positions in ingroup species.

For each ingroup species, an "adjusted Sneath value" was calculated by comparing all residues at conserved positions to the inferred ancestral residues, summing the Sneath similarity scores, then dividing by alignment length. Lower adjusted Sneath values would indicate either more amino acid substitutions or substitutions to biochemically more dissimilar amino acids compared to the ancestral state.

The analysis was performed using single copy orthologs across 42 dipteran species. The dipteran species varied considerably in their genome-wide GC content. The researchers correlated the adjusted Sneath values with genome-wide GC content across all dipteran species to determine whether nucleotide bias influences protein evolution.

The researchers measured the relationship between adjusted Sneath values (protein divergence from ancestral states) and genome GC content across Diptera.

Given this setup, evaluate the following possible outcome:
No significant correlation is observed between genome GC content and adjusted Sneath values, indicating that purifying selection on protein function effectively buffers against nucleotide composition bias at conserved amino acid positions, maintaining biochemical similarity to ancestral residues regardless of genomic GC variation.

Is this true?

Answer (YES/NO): YES